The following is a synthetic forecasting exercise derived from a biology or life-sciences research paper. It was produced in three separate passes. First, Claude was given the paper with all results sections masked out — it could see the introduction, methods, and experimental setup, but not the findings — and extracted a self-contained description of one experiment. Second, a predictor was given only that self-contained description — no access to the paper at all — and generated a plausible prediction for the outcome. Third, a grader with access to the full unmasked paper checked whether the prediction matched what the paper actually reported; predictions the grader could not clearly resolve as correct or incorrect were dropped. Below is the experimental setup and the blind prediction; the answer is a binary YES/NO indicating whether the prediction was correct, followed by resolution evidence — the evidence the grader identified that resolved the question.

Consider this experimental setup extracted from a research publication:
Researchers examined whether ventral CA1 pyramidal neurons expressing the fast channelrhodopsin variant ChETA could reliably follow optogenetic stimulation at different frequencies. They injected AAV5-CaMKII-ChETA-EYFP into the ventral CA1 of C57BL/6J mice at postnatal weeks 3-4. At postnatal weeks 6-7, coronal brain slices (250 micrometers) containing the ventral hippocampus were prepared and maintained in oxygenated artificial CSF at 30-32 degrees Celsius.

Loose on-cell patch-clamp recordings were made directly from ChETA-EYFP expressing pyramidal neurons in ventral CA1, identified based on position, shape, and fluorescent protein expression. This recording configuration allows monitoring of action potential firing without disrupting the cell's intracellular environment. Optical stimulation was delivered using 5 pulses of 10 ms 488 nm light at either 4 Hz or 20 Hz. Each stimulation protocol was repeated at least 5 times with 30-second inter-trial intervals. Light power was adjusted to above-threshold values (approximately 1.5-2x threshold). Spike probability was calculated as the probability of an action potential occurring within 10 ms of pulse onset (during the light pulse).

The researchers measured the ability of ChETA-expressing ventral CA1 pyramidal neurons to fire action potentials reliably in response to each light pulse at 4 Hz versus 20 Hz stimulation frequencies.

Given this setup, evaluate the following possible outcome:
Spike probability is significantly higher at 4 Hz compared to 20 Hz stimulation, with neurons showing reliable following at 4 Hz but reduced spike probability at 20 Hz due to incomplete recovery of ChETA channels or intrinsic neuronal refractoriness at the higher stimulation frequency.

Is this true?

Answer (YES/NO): NO